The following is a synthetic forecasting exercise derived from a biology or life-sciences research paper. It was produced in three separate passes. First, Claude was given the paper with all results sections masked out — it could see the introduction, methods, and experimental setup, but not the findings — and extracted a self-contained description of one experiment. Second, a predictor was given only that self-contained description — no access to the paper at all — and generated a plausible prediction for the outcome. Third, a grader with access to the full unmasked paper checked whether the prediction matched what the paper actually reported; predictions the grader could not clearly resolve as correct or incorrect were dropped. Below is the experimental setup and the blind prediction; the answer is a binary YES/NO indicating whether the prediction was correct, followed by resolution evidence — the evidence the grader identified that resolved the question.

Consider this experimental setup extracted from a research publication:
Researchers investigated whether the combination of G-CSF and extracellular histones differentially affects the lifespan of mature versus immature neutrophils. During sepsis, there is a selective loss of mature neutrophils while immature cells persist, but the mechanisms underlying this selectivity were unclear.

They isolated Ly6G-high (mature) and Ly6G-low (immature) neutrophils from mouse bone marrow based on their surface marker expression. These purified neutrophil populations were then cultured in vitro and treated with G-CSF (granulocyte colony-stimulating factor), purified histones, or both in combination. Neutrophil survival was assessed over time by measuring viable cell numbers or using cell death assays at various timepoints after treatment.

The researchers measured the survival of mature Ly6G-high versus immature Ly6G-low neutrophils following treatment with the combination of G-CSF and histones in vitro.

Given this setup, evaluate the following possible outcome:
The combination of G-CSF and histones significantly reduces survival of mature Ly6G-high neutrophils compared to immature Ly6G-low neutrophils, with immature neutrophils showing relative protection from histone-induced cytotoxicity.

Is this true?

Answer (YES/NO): NO